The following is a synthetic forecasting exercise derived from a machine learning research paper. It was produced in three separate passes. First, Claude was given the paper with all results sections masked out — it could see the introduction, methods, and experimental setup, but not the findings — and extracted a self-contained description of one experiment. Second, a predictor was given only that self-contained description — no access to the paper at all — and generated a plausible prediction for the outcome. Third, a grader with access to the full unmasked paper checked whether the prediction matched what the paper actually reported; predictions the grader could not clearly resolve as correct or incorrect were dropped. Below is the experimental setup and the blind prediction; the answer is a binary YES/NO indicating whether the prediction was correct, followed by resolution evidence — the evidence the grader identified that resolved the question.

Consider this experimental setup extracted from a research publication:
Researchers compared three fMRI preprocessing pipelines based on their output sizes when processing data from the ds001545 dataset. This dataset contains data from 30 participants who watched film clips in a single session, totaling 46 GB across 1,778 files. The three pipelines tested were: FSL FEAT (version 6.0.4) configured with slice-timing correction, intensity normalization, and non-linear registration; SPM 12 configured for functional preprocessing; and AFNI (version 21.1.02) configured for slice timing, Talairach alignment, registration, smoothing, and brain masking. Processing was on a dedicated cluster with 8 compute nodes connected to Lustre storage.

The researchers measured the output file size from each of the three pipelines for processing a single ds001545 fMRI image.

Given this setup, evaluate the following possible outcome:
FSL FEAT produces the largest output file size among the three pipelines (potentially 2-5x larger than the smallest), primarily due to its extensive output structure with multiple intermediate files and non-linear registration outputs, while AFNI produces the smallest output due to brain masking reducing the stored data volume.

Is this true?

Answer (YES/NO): NO